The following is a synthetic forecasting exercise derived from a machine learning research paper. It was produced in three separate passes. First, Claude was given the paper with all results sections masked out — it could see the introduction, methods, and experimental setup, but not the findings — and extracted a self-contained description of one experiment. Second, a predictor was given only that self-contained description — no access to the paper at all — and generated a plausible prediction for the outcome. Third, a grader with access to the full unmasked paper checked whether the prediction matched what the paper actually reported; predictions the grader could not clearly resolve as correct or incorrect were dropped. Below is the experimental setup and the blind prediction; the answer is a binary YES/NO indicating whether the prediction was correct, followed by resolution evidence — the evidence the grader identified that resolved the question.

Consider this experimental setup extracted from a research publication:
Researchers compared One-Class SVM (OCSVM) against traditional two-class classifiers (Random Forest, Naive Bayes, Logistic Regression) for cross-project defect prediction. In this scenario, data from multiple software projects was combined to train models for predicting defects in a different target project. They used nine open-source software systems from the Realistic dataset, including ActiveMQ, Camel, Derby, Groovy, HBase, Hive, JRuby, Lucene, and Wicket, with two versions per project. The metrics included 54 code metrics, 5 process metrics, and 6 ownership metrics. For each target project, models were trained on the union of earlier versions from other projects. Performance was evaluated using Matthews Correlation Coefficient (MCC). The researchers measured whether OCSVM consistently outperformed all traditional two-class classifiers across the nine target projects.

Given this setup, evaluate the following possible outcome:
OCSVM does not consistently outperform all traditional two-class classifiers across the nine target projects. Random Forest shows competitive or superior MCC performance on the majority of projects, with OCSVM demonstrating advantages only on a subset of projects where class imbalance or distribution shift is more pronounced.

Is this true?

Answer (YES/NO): YES